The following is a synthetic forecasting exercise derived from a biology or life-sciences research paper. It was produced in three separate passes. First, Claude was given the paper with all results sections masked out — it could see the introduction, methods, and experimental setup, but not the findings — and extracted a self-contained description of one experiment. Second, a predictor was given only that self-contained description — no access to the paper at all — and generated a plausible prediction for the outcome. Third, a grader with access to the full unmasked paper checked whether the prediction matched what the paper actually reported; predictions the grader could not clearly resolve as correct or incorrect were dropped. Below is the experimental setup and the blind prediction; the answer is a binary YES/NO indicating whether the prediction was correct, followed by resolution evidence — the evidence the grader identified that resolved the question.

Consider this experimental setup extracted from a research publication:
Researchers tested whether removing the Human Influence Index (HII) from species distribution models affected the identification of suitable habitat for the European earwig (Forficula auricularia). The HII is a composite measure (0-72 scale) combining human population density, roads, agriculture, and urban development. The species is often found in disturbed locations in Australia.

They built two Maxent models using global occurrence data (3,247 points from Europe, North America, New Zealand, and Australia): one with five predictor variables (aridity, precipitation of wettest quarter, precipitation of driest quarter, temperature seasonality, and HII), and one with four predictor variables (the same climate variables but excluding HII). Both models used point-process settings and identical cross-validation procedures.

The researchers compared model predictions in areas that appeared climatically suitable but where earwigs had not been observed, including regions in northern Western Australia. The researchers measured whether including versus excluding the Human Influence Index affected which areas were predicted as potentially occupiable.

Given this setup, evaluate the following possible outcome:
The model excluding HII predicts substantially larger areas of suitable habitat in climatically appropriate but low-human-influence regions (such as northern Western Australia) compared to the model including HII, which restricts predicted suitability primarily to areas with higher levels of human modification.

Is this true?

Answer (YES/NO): NO